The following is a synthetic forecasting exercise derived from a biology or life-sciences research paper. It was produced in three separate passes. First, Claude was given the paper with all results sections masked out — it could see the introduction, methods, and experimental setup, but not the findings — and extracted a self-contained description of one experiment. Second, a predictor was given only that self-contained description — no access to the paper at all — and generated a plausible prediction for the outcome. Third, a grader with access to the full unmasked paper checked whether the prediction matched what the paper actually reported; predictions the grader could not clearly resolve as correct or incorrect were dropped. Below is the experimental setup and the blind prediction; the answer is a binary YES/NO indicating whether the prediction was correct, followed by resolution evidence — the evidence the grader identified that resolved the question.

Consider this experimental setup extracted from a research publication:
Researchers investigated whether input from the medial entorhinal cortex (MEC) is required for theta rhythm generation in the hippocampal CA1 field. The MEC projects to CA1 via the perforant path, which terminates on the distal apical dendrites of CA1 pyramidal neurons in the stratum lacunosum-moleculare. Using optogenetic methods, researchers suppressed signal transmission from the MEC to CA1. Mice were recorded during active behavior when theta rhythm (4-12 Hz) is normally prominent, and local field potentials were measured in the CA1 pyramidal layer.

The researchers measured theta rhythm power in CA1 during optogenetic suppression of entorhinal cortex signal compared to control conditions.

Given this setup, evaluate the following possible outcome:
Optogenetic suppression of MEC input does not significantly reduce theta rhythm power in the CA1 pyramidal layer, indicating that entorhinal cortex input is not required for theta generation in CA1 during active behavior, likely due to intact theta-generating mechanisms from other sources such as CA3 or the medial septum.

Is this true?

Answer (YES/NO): YES